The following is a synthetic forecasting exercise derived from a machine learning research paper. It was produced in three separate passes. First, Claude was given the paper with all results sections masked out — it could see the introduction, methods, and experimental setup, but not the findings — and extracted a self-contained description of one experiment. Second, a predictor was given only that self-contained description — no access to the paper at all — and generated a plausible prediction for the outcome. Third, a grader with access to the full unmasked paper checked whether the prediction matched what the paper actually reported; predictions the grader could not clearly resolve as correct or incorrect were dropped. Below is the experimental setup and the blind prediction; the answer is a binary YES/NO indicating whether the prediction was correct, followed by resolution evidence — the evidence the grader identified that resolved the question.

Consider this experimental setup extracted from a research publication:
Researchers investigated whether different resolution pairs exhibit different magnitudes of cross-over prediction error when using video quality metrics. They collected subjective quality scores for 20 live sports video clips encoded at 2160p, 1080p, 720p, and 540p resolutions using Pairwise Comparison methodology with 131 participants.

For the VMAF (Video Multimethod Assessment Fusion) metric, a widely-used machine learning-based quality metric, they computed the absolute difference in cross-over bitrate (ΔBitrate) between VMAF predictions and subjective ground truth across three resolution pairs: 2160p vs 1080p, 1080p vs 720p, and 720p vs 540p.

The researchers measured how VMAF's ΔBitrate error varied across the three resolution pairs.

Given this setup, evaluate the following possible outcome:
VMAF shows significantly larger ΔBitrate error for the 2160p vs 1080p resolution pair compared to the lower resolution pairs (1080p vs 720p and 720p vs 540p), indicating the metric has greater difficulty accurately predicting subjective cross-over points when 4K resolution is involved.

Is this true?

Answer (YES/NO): YES